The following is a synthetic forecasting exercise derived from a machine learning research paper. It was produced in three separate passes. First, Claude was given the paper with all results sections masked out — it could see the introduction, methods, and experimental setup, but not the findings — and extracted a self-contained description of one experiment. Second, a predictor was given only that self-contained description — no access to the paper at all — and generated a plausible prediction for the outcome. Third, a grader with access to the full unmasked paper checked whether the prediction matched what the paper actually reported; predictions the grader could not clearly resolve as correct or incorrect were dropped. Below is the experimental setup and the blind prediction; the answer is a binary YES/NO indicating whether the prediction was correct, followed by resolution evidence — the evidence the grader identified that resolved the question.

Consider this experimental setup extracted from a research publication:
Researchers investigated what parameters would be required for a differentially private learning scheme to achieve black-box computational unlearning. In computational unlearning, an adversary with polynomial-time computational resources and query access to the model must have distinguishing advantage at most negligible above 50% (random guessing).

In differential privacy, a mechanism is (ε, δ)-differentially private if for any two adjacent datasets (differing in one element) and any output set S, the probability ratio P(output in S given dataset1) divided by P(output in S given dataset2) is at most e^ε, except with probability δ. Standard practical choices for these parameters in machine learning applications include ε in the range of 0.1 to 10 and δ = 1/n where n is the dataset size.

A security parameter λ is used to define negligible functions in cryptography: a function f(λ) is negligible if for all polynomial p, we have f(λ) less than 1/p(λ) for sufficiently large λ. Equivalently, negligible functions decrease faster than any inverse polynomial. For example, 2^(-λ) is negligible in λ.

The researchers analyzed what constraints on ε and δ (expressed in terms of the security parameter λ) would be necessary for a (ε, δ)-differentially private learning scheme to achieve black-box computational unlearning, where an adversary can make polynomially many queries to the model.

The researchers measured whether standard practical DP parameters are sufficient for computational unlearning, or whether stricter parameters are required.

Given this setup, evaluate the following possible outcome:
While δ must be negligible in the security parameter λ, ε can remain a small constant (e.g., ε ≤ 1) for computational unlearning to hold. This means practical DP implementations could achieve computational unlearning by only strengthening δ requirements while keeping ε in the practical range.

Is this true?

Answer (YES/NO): NO